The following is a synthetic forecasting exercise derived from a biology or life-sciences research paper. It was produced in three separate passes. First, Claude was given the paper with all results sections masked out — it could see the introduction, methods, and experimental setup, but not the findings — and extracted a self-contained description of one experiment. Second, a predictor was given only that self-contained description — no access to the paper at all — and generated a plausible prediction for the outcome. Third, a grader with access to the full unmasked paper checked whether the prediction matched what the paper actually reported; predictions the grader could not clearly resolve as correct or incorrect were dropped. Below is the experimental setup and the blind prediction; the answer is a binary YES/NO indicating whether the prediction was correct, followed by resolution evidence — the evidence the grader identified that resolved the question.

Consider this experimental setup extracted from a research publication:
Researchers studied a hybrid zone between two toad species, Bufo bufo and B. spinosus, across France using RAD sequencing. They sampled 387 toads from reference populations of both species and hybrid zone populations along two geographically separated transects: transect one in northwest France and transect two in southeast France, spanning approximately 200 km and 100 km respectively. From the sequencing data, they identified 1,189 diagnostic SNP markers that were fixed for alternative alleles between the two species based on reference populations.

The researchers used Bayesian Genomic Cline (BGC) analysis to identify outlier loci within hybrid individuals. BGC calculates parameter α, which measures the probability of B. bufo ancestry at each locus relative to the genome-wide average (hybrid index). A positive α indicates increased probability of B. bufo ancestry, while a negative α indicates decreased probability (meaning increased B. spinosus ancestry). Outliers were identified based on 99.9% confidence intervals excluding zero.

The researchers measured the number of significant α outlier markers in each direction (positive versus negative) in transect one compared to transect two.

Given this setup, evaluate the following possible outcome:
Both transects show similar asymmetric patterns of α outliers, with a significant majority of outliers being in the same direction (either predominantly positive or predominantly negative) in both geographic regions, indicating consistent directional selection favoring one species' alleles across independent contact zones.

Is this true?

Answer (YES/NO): NO